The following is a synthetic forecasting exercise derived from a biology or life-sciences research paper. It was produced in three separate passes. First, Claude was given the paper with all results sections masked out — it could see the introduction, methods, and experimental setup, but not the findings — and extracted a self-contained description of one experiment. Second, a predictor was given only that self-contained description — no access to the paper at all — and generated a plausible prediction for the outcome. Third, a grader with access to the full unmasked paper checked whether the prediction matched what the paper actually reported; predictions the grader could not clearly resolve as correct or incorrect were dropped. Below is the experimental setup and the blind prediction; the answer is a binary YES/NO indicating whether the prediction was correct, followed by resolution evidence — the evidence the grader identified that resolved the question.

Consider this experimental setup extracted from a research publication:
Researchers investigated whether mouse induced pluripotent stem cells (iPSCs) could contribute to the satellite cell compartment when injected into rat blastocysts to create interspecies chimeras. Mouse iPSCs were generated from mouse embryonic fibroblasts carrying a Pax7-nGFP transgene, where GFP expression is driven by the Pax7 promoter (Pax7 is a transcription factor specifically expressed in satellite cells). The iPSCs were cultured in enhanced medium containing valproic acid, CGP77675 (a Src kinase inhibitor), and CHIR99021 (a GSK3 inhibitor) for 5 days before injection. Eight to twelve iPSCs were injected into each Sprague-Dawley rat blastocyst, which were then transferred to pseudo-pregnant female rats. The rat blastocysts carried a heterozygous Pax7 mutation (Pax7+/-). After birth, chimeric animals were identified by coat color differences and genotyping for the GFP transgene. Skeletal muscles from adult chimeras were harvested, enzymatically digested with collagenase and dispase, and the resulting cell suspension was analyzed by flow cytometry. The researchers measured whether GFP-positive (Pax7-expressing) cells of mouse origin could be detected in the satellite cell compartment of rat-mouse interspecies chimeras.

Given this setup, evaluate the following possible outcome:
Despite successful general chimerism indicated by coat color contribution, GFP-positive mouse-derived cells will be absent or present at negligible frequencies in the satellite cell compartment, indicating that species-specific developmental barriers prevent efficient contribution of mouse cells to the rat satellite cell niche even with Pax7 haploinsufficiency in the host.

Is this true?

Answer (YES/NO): NO